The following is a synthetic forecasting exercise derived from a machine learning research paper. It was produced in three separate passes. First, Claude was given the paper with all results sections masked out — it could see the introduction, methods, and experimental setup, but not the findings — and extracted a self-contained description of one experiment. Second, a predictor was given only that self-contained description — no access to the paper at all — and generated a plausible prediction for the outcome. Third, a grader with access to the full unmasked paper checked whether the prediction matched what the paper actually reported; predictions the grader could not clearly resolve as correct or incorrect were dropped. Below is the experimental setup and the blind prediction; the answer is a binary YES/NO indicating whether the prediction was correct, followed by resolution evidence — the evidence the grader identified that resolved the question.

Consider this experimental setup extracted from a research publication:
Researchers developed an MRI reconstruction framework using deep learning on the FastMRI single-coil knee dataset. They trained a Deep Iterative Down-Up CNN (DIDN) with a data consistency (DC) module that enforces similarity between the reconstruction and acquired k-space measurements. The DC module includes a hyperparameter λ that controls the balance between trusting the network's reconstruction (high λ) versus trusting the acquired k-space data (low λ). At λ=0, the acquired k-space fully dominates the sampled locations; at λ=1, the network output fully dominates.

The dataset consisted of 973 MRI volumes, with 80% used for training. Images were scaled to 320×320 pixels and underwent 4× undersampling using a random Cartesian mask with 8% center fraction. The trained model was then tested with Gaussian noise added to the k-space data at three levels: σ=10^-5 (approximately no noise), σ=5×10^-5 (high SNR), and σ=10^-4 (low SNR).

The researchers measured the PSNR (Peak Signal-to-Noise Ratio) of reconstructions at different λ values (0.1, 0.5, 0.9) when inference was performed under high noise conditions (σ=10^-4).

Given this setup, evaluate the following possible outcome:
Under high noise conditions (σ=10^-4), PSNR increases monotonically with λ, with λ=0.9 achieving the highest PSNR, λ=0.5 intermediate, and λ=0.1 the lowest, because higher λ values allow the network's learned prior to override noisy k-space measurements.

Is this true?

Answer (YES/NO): NO